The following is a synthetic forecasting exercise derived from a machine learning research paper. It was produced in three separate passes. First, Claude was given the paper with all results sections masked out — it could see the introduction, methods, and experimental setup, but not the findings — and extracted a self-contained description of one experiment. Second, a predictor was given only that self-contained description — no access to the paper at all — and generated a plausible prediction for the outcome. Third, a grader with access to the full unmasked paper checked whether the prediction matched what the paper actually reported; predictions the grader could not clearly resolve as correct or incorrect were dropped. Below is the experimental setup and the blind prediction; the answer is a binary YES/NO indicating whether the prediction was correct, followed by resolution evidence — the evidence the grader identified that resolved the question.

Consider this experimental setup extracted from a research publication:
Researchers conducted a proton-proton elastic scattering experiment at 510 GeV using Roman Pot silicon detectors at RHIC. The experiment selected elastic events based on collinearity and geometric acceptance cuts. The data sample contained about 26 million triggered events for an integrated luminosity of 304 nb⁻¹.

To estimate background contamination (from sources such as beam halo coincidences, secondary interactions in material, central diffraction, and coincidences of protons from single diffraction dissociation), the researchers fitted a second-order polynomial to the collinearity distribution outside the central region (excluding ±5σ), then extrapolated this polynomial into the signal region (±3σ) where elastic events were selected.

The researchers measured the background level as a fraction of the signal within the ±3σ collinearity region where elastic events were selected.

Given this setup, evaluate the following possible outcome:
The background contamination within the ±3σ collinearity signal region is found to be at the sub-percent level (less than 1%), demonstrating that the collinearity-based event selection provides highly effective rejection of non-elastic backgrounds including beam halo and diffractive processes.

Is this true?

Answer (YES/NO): YES